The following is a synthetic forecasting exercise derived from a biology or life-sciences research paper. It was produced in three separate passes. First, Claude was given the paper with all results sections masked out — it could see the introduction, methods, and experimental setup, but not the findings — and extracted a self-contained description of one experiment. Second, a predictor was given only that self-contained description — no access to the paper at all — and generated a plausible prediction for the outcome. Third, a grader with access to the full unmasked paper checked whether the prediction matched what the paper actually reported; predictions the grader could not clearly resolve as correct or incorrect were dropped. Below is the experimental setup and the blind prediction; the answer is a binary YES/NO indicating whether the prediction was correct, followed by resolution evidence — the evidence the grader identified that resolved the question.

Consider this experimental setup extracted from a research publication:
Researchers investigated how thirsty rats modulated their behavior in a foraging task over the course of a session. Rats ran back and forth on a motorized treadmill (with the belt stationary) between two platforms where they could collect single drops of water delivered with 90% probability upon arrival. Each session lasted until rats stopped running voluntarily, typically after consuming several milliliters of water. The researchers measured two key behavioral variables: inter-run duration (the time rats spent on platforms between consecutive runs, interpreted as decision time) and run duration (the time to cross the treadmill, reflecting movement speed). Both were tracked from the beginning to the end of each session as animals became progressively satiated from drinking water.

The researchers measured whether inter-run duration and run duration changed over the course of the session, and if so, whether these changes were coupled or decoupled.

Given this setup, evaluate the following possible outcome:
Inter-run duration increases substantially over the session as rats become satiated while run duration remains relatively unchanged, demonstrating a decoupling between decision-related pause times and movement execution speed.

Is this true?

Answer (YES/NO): NO